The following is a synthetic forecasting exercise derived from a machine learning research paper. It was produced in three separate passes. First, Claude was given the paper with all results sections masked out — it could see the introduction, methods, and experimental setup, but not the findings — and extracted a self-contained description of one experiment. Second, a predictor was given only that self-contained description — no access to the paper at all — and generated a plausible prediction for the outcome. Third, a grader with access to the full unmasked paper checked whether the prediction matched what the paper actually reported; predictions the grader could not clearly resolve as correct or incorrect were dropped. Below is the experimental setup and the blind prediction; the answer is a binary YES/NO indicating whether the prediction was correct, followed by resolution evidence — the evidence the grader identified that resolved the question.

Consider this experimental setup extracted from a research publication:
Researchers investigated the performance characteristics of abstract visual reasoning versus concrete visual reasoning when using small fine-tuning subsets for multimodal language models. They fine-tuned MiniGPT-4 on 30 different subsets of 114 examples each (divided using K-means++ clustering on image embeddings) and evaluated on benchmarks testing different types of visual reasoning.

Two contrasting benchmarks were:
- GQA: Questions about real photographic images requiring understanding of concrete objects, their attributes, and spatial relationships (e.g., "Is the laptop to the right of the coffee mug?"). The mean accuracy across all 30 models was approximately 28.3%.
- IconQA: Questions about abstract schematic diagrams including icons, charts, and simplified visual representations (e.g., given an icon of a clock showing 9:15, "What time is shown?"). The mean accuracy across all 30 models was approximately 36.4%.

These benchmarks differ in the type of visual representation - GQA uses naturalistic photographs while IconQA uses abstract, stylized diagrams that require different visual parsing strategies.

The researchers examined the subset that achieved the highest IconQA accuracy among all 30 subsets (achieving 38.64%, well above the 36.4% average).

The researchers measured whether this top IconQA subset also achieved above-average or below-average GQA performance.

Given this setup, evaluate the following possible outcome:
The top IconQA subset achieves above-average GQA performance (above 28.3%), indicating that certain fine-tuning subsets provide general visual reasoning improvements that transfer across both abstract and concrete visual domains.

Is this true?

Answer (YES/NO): NO